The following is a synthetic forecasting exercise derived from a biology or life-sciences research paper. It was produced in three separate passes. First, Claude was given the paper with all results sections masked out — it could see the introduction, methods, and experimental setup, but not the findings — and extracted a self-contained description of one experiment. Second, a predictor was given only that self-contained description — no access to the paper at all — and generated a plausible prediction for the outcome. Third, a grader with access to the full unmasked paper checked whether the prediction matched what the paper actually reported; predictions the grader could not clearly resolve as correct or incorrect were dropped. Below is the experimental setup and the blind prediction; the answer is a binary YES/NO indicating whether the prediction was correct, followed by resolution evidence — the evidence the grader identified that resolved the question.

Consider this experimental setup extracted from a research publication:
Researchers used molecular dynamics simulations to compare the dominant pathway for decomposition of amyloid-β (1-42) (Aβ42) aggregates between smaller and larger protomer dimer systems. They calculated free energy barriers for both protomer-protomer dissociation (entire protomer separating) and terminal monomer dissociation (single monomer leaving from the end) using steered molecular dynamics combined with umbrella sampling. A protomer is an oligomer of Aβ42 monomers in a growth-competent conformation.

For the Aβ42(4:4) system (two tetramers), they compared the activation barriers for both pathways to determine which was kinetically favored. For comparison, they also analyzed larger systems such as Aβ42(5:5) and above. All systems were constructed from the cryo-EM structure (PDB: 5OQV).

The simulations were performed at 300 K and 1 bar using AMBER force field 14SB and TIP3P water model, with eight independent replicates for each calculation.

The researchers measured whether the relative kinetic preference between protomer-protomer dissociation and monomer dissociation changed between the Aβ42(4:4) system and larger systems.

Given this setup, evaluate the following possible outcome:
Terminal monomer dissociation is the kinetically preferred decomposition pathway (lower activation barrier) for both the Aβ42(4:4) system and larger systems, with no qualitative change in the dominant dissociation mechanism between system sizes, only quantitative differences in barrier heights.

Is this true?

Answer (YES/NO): YES